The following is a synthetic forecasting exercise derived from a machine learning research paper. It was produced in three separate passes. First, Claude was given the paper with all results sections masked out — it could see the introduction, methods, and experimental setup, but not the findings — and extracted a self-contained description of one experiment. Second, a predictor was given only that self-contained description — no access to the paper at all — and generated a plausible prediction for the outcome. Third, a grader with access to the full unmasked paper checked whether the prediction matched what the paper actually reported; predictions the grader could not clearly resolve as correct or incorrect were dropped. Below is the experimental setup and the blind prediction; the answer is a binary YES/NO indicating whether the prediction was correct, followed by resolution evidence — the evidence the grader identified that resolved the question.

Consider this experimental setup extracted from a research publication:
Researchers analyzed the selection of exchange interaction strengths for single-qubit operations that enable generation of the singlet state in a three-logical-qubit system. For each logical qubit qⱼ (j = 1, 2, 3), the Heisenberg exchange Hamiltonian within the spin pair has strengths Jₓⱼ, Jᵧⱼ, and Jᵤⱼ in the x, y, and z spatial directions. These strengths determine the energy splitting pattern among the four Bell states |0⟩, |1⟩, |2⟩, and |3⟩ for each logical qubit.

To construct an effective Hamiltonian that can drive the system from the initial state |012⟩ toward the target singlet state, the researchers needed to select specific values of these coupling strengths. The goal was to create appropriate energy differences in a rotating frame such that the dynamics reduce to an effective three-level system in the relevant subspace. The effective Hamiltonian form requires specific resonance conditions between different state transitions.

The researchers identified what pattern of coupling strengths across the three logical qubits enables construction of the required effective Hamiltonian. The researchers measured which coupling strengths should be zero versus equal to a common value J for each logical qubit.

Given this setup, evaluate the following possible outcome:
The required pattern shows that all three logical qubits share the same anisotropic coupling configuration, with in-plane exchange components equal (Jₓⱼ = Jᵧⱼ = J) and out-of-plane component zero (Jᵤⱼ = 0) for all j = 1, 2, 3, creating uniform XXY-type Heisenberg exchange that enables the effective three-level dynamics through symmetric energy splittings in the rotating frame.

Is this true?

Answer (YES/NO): NO